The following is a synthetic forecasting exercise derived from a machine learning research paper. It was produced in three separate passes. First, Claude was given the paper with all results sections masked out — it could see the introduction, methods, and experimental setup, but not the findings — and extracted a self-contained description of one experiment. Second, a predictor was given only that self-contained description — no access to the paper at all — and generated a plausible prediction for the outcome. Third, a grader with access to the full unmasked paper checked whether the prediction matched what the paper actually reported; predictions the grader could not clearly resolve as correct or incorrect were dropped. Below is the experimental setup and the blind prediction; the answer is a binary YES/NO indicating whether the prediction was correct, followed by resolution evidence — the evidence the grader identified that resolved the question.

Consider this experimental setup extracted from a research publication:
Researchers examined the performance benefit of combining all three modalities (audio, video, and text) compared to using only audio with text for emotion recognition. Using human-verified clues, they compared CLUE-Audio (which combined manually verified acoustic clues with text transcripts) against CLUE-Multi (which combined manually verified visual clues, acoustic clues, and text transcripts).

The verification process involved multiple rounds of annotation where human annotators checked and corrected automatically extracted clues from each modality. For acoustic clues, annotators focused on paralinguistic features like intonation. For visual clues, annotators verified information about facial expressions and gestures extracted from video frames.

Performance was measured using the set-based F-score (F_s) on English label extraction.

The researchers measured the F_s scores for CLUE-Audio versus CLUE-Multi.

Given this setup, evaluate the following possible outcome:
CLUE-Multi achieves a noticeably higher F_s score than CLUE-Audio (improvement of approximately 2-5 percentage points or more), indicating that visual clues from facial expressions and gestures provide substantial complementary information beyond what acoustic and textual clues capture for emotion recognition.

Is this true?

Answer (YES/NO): YES